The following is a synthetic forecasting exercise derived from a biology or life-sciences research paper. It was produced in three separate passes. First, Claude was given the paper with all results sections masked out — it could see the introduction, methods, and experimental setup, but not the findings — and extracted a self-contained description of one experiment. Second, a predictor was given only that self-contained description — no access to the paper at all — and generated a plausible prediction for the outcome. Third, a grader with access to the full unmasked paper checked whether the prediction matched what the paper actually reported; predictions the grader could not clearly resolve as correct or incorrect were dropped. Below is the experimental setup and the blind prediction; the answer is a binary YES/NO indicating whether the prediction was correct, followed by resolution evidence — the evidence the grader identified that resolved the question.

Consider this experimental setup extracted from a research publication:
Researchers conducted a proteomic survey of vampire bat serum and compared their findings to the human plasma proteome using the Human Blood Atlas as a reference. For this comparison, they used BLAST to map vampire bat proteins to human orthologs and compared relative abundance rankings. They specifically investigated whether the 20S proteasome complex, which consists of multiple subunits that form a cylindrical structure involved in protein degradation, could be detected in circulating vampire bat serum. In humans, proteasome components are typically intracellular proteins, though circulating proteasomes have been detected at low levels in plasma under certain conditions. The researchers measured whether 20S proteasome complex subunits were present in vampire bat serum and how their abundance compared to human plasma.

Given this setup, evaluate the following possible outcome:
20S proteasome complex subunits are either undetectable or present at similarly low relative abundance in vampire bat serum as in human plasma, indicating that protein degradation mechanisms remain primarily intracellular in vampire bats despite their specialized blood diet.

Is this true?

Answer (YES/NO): NO